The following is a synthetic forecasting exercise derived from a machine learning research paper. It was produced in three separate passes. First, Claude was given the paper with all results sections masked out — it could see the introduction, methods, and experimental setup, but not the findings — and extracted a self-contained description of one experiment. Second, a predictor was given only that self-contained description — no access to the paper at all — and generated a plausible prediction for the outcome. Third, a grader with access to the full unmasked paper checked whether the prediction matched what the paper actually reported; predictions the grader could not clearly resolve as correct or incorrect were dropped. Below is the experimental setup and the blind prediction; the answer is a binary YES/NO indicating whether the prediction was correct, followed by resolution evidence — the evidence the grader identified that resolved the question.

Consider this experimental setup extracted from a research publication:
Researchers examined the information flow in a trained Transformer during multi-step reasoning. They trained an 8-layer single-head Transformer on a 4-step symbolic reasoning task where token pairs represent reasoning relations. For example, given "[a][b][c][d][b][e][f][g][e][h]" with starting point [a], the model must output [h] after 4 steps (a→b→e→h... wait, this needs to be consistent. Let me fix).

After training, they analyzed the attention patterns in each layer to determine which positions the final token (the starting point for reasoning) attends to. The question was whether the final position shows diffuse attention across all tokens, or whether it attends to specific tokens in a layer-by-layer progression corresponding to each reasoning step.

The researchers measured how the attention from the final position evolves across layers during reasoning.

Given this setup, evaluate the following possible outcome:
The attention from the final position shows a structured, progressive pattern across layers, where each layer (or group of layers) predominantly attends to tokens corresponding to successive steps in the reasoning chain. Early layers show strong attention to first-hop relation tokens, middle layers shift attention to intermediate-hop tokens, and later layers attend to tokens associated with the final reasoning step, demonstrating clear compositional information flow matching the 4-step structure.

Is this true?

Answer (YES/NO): YES